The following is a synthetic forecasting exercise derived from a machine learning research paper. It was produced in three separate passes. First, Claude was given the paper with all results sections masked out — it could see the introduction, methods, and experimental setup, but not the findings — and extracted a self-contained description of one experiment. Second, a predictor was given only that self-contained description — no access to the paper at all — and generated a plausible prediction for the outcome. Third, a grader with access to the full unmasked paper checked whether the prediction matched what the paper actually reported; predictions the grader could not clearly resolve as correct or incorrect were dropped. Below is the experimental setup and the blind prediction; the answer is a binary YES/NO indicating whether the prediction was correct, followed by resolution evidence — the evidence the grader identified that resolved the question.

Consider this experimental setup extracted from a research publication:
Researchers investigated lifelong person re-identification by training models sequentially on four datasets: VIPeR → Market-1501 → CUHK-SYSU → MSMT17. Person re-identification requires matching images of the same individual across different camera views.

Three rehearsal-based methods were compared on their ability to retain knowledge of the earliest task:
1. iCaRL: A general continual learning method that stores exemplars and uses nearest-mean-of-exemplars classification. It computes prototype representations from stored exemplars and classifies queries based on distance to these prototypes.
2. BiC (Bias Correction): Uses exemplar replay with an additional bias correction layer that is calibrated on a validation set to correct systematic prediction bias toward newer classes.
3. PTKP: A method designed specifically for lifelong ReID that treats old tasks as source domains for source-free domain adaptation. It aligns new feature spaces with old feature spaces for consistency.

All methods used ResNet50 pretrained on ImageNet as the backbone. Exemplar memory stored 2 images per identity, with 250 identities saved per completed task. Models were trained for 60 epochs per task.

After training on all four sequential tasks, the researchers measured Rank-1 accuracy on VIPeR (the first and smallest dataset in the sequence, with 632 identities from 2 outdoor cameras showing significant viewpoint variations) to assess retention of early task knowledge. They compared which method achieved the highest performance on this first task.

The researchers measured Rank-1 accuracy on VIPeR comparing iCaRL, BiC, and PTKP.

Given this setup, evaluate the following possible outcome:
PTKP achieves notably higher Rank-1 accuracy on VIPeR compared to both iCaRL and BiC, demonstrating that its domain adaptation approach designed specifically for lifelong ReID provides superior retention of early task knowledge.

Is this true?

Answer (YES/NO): NO